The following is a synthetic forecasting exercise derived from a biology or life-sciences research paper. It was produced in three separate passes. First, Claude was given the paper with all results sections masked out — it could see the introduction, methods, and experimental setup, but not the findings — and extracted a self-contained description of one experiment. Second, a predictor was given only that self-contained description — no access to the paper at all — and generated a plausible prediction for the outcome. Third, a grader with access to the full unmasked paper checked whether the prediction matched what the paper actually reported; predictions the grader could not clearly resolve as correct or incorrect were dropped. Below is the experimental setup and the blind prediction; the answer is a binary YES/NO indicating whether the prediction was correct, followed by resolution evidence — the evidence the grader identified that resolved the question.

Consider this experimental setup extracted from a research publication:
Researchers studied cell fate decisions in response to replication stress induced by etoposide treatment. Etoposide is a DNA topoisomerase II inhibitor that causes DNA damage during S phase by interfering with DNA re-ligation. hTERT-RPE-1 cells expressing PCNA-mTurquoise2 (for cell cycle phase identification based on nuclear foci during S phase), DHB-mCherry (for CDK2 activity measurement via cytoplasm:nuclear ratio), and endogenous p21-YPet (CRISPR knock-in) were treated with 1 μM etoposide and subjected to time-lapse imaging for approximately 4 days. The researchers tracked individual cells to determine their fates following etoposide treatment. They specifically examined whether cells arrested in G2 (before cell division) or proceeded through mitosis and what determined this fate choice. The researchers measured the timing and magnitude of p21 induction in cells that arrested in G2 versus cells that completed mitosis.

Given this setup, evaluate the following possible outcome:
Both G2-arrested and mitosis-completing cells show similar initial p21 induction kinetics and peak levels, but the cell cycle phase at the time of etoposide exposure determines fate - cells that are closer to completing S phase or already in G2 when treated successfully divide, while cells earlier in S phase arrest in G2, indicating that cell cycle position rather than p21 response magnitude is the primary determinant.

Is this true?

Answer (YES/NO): NO